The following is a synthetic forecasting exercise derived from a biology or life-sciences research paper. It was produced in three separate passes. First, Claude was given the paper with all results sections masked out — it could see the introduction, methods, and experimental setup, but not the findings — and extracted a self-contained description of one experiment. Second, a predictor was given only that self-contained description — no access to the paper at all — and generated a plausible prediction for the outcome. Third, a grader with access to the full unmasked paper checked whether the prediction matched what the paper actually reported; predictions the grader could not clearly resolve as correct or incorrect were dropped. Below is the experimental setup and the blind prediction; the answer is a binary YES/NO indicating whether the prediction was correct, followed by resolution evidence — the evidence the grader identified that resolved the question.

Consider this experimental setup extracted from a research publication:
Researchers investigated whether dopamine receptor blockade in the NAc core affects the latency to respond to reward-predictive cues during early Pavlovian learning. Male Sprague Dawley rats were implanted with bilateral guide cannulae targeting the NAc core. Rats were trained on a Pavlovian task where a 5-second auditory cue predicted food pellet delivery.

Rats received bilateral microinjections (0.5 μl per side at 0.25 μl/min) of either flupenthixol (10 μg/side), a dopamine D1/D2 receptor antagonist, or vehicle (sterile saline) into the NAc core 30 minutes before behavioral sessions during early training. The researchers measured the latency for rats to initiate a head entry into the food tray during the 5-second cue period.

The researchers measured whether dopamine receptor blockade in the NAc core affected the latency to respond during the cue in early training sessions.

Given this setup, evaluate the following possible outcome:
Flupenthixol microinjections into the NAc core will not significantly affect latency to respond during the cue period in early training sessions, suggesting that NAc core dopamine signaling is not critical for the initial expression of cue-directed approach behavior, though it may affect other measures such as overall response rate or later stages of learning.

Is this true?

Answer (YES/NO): YES